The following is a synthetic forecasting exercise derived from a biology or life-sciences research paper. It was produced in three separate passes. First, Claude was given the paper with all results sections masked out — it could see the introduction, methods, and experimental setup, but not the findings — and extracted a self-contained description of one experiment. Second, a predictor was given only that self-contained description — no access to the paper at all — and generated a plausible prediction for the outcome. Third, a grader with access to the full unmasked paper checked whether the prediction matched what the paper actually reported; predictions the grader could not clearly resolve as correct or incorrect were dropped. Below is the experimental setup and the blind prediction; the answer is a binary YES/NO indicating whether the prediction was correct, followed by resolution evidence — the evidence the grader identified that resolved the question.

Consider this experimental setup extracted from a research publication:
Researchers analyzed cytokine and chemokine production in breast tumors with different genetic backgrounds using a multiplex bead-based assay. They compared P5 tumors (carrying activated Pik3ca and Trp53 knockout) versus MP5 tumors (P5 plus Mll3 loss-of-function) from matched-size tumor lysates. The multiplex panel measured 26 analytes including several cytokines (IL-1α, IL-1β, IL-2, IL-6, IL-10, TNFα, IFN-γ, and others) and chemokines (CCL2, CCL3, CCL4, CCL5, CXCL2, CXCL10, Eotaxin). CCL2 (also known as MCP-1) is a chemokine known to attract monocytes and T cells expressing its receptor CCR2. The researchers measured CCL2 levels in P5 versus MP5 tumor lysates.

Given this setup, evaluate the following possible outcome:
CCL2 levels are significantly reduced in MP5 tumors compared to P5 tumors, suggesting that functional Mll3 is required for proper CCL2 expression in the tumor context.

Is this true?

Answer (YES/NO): NO